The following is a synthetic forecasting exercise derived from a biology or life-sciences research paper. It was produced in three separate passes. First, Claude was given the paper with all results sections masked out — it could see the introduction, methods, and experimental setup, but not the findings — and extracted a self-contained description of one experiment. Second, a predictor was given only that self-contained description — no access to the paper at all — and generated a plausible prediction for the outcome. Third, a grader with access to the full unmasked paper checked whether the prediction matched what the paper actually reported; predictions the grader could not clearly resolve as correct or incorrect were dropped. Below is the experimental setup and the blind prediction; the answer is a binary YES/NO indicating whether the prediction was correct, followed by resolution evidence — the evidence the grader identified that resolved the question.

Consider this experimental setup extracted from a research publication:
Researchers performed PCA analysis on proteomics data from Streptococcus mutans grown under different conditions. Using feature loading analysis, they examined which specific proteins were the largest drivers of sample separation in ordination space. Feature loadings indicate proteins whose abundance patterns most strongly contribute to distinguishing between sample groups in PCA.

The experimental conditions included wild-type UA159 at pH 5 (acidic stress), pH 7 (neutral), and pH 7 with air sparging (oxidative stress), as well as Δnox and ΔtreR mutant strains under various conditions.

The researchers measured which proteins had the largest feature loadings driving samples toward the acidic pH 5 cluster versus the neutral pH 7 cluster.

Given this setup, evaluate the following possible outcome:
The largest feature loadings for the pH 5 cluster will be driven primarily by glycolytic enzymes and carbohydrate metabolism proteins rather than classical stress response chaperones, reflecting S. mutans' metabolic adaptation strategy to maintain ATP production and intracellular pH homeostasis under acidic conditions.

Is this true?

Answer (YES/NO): NO